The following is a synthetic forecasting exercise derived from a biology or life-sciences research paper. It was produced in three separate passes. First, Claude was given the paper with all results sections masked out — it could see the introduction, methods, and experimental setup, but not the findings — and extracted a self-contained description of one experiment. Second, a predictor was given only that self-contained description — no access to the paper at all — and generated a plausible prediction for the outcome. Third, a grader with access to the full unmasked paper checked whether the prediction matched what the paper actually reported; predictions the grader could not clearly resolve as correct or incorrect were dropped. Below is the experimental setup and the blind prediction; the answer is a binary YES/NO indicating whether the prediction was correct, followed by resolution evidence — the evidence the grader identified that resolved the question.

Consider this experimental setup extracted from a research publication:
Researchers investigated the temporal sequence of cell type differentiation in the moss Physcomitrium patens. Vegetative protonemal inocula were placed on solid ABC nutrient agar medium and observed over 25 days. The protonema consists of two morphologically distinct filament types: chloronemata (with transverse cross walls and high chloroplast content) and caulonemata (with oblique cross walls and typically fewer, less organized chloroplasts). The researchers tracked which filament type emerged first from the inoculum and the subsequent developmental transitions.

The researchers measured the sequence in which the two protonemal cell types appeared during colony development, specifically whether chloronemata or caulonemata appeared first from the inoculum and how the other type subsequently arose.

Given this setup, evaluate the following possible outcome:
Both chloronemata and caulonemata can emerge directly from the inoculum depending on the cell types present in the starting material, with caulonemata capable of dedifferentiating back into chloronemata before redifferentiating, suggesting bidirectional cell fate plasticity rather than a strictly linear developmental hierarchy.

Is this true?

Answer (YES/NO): NO